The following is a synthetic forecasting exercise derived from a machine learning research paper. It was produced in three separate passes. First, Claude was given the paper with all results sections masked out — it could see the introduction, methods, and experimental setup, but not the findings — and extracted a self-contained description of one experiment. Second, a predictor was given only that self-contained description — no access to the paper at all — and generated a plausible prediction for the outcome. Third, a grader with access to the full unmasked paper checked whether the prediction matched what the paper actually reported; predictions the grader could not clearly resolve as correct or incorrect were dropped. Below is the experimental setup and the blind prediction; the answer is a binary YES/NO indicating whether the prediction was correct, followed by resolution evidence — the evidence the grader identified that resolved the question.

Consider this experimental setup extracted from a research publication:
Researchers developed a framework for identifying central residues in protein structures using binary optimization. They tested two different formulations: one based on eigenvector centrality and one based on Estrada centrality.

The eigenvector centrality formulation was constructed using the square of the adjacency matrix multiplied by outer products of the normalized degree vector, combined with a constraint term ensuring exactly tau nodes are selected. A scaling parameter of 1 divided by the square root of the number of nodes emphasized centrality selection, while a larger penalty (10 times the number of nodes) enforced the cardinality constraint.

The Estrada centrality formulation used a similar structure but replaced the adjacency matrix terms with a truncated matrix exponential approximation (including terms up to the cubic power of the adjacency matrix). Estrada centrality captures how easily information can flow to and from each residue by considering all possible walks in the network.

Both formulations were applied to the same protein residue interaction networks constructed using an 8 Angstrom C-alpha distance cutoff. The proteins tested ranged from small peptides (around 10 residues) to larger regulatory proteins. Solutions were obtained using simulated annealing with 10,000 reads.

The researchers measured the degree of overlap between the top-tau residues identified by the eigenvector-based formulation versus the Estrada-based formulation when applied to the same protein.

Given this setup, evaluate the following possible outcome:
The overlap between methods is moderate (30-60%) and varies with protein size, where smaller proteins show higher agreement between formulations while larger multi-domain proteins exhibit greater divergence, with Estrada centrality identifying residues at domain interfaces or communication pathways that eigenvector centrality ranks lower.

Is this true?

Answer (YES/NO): NO